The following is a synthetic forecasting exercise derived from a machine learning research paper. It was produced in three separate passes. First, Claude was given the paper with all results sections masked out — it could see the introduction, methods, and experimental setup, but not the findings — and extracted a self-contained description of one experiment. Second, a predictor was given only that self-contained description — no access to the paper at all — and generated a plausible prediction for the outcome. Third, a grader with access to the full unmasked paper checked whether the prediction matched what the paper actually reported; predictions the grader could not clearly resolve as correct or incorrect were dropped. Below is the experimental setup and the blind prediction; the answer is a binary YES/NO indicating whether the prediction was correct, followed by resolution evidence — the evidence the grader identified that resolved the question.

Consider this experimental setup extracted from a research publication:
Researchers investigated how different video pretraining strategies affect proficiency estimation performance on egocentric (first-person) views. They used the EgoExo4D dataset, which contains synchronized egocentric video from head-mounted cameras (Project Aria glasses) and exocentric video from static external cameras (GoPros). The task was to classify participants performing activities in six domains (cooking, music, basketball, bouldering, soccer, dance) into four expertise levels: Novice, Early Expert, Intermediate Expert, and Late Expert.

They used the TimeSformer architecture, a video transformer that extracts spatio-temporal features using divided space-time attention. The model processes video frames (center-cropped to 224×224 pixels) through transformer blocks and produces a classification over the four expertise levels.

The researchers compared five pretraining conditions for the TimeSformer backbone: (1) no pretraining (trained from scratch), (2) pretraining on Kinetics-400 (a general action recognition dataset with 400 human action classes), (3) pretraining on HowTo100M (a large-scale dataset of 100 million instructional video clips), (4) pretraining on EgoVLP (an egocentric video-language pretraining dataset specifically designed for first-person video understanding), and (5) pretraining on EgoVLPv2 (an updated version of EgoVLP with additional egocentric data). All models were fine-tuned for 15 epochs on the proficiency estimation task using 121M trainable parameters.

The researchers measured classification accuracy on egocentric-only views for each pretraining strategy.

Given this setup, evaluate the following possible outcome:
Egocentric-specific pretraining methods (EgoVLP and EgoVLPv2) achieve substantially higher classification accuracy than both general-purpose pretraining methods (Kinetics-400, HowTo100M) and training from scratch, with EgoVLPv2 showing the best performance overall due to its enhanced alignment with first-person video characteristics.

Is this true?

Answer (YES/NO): NO